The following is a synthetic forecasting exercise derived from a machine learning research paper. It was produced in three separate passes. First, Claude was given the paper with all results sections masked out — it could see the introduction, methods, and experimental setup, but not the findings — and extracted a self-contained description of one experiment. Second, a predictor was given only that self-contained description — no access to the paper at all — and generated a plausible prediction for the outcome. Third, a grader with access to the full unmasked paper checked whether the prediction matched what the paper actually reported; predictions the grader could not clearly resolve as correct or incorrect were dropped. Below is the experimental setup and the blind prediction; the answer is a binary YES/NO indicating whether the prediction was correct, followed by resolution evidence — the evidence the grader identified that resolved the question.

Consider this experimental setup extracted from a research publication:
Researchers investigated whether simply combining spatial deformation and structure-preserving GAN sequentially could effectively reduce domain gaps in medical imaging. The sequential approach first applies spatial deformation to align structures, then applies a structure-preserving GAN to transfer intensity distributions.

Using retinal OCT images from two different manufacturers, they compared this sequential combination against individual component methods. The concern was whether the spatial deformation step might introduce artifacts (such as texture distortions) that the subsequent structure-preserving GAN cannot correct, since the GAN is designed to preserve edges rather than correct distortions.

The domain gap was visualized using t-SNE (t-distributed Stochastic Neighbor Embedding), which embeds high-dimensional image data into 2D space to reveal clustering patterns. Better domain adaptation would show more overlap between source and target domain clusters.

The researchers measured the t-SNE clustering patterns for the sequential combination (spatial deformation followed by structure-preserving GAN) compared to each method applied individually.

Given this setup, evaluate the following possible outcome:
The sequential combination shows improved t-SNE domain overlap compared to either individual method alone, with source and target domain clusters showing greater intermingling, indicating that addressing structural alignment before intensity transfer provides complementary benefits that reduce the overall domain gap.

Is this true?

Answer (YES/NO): NO